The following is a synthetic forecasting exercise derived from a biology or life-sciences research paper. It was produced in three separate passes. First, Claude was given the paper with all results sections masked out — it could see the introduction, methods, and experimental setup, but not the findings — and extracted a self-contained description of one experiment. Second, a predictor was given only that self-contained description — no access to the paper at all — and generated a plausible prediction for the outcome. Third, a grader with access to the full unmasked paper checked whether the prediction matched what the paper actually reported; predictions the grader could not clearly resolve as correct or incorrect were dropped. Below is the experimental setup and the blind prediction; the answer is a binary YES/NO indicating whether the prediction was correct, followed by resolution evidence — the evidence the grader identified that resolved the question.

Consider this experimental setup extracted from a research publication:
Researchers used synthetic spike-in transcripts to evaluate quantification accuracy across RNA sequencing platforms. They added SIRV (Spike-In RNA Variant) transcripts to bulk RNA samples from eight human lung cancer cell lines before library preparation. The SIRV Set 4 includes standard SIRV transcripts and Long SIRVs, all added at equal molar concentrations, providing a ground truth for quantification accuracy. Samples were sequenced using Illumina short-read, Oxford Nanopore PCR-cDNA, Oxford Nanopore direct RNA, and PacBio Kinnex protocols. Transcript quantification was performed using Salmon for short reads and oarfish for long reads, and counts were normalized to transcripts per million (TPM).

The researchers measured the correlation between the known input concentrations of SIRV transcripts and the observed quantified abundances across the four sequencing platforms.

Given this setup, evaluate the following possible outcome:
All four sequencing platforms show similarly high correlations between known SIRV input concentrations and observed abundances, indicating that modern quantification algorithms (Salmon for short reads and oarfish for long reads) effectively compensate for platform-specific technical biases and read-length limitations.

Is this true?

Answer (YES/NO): NO